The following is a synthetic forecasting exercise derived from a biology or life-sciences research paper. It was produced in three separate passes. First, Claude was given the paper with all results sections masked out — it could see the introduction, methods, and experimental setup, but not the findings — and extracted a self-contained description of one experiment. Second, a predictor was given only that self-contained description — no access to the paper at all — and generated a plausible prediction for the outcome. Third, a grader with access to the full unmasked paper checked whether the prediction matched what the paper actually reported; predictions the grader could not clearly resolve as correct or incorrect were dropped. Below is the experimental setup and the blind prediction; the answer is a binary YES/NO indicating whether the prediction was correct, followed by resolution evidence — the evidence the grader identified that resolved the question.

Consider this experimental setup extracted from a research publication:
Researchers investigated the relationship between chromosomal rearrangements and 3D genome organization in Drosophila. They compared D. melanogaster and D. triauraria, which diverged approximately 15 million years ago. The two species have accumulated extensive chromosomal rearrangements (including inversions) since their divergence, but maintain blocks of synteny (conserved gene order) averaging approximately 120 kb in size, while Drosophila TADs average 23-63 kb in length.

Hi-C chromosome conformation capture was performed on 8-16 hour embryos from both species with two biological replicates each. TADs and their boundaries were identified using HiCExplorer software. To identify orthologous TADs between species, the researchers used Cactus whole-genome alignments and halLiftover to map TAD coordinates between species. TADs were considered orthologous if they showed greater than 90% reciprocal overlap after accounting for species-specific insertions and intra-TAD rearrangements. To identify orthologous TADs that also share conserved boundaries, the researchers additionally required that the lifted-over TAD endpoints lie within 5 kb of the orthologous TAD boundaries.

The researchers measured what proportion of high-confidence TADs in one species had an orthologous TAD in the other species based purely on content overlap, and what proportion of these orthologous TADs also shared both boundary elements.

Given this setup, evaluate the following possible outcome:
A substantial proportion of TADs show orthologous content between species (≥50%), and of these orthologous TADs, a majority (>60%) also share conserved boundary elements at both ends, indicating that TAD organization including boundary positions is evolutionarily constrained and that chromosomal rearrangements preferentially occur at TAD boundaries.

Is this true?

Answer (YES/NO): NO